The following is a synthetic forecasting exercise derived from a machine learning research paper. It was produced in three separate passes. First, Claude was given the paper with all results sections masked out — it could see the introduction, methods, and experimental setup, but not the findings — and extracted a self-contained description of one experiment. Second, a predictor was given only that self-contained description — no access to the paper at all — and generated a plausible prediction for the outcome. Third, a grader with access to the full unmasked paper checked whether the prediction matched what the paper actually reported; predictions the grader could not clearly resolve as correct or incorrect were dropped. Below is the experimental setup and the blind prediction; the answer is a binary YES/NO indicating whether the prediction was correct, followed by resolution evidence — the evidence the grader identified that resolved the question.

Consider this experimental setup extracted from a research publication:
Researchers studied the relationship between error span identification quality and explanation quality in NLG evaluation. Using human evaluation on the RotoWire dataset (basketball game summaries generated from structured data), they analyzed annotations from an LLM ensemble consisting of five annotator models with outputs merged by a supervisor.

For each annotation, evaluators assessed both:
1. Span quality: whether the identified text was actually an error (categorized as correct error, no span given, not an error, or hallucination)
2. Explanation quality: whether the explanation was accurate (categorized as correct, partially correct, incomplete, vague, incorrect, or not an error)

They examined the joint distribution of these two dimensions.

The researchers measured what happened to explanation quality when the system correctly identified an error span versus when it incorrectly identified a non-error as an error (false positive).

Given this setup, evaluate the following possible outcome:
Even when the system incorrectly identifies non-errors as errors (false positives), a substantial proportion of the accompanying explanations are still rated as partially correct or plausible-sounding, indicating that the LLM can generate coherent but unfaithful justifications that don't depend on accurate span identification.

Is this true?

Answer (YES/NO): NO